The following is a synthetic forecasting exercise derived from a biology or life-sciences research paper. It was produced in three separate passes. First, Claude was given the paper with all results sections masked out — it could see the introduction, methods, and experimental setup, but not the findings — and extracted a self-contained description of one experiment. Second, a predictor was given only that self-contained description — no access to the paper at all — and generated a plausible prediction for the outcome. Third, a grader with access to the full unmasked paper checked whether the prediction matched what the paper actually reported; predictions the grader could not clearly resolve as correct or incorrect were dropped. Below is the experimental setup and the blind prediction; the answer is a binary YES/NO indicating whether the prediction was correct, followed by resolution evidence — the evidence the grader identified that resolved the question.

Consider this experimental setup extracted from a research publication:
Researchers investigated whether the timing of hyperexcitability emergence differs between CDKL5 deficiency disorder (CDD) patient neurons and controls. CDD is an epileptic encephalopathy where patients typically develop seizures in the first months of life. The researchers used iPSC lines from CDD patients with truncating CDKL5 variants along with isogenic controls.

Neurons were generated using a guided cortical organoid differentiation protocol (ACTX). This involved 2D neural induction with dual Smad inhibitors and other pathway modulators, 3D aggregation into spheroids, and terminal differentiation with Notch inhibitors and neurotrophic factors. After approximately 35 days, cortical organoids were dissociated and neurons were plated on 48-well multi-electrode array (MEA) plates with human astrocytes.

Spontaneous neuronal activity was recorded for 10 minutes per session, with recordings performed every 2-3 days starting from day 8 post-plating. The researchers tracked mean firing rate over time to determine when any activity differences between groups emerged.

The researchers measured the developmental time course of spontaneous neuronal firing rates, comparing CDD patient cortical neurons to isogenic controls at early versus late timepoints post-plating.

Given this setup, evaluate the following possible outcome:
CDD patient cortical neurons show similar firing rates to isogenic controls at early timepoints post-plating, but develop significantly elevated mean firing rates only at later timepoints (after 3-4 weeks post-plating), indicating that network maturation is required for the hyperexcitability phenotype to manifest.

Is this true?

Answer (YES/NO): NO